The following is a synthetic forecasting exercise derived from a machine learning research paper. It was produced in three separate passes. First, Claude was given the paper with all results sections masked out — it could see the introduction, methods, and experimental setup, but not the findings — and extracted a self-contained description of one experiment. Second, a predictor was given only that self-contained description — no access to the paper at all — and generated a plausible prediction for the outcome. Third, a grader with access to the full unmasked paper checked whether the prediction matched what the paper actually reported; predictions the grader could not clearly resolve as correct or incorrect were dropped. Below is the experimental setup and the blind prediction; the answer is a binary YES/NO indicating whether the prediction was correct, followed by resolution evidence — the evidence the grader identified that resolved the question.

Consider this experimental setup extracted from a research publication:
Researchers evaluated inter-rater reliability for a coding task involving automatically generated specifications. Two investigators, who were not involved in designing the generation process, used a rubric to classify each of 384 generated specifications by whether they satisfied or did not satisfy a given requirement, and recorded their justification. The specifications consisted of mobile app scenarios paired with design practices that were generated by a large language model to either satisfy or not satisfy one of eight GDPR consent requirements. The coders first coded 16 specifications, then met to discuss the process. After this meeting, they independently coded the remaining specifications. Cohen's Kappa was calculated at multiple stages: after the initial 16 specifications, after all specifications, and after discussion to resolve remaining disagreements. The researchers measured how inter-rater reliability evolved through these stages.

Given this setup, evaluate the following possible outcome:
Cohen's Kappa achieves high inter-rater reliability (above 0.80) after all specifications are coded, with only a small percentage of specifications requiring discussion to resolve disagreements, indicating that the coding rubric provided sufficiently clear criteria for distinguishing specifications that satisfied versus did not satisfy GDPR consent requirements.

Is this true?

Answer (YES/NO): NO